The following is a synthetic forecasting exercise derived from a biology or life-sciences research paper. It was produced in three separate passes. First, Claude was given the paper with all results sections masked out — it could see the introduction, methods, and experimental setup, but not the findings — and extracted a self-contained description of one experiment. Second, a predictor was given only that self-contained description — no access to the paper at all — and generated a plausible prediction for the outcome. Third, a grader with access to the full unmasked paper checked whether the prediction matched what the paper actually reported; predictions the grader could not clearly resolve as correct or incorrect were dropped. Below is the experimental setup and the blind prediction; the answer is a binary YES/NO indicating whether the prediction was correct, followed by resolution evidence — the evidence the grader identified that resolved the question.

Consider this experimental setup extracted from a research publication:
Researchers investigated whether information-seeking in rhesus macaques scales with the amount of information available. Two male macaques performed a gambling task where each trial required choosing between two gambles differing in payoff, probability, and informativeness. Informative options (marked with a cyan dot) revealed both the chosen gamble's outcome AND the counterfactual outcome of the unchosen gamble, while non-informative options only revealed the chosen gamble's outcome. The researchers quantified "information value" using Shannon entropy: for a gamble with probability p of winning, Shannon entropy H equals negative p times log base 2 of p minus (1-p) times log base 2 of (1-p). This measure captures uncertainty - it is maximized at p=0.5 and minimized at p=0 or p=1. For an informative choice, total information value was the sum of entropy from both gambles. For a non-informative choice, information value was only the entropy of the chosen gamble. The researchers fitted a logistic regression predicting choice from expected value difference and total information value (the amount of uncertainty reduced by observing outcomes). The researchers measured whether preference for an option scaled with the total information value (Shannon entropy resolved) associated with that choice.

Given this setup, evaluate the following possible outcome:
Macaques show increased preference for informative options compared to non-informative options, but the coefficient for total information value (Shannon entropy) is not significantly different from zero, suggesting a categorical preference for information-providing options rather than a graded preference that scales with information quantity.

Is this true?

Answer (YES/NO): NO